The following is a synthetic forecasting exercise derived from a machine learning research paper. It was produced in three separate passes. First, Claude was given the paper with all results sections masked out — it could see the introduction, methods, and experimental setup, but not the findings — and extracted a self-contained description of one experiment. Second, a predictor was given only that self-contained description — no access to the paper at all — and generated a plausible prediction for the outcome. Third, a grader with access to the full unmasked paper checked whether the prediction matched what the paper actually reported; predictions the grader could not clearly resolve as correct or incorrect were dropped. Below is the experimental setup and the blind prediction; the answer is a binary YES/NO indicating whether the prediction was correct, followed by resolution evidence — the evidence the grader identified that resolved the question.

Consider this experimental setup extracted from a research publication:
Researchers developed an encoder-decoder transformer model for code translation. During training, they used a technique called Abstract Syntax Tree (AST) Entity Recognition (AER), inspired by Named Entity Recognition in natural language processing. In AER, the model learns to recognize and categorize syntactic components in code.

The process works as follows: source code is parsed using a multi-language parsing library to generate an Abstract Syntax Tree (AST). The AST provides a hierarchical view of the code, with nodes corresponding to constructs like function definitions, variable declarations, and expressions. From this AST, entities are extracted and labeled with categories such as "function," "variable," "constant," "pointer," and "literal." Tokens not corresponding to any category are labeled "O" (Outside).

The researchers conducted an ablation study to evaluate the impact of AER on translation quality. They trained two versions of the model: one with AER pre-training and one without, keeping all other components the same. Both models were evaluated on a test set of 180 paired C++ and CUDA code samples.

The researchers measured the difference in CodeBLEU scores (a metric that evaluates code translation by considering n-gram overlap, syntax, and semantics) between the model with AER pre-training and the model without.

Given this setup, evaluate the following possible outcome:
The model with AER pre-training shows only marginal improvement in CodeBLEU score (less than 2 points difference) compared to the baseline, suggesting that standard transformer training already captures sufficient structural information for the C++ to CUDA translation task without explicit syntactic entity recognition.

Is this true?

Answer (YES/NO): NO